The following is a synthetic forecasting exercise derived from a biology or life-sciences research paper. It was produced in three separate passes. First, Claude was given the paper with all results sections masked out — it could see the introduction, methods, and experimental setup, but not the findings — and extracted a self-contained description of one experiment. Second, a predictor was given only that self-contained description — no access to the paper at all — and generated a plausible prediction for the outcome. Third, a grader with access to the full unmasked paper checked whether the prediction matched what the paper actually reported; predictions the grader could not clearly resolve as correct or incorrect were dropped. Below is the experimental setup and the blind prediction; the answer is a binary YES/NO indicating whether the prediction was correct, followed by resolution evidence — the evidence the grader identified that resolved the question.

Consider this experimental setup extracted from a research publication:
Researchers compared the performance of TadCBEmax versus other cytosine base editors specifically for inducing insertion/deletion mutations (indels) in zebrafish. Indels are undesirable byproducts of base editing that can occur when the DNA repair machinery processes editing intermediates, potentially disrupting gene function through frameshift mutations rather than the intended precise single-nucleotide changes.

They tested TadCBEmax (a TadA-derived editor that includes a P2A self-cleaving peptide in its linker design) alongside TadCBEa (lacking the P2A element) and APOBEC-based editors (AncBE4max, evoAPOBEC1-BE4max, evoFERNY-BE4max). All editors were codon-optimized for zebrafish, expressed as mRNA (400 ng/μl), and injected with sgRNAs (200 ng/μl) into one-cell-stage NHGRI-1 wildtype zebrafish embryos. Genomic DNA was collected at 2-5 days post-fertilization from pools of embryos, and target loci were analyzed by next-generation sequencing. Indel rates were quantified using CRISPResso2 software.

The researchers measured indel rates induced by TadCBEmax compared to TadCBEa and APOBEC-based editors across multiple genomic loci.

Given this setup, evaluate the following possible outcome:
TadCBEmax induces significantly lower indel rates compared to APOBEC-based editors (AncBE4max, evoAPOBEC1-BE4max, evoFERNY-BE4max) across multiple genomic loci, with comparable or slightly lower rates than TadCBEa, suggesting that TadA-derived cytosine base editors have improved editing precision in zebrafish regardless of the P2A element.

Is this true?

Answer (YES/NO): NO